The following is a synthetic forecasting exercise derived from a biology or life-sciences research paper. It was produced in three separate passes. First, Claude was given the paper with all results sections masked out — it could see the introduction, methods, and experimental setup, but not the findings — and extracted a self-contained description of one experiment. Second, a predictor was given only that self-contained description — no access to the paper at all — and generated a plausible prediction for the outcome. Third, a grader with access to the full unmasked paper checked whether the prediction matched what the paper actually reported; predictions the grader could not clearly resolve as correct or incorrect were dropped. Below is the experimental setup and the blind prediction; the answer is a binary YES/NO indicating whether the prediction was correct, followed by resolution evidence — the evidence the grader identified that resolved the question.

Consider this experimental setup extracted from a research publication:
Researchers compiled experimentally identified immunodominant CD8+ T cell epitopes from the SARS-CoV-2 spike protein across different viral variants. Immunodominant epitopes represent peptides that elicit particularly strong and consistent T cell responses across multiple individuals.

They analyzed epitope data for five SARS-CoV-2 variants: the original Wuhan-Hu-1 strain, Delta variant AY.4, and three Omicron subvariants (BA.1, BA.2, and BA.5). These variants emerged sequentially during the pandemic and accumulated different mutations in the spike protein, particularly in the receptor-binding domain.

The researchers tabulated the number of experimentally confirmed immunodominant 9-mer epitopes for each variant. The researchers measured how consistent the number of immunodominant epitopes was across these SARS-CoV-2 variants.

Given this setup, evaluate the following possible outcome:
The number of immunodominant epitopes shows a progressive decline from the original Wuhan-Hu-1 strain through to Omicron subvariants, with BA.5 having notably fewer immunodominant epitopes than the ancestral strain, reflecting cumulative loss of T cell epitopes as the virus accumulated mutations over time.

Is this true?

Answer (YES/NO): NO